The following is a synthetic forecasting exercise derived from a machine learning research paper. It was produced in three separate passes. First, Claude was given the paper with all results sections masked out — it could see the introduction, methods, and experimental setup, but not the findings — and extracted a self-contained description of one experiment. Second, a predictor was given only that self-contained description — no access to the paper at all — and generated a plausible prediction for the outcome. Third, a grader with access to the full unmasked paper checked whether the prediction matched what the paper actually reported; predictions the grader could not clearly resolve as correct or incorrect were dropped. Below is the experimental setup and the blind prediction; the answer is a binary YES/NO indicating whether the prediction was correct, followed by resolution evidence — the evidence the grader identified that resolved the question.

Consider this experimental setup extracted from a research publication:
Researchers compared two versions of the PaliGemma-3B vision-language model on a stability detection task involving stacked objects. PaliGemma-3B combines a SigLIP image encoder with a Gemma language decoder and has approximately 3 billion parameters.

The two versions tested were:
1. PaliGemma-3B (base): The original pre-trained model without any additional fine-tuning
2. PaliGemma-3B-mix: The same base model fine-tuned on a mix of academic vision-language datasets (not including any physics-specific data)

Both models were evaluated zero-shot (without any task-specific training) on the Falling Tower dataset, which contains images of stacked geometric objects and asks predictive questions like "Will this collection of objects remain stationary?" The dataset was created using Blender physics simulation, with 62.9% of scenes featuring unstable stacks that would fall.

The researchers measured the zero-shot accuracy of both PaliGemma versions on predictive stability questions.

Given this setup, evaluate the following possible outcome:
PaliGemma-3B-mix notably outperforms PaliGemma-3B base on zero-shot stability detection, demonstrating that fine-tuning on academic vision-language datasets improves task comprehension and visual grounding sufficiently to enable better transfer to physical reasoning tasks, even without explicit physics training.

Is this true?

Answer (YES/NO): NO